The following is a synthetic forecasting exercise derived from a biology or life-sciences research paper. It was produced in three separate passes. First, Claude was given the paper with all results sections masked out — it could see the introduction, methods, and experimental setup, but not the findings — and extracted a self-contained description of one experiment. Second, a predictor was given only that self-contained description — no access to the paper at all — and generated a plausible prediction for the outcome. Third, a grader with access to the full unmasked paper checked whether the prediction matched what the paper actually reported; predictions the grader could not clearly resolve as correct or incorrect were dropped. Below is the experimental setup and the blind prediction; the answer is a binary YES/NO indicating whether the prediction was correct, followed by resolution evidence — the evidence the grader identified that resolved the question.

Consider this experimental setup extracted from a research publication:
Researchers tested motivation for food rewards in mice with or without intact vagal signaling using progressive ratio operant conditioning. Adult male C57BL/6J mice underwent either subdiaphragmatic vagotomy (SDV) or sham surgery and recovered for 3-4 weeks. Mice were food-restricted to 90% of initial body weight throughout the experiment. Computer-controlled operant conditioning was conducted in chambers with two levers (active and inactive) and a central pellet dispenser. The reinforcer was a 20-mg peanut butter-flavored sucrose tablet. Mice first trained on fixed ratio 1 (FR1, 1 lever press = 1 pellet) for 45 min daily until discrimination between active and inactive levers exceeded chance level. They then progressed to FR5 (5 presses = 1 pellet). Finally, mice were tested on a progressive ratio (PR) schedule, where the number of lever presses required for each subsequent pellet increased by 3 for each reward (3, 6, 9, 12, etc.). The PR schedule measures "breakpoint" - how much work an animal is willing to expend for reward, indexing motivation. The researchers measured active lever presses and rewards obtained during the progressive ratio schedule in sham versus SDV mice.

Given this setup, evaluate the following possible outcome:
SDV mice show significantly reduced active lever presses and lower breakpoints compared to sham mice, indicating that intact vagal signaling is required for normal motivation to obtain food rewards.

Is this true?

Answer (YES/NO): YES